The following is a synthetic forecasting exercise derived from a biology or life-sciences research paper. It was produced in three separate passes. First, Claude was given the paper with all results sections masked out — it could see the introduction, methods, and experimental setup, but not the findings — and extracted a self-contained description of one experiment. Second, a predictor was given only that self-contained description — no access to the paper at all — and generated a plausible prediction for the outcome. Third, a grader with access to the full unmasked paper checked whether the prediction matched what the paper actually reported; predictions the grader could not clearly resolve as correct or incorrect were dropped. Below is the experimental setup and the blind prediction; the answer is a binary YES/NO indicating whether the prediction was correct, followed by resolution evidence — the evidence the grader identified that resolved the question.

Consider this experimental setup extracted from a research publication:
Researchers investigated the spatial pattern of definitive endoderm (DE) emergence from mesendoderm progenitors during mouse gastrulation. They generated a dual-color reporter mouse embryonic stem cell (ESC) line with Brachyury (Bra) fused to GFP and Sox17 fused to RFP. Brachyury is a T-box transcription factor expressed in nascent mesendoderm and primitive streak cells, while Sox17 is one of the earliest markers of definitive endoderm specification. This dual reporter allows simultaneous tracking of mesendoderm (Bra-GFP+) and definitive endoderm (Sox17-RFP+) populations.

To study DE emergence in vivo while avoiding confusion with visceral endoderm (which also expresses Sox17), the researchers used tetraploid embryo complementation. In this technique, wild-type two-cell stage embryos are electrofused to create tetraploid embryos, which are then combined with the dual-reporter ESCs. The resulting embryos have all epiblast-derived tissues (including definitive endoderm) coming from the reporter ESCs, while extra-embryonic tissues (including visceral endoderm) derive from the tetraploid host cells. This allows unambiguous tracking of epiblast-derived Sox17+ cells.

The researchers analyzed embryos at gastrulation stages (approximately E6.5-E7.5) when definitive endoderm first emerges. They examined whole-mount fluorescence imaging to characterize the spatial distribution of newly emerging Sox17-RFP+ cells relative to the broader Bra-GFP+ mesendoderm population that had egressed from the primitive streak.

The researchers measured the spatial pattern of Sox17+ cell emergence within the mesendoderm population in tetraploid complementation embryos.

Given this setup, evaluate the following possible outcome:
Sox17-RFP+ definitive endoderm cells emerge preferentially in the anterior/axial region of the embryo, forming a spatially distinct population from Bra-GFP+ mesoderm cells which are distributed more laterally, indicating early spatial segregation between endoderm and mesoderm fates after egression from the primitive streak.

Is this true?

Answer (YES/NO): NO